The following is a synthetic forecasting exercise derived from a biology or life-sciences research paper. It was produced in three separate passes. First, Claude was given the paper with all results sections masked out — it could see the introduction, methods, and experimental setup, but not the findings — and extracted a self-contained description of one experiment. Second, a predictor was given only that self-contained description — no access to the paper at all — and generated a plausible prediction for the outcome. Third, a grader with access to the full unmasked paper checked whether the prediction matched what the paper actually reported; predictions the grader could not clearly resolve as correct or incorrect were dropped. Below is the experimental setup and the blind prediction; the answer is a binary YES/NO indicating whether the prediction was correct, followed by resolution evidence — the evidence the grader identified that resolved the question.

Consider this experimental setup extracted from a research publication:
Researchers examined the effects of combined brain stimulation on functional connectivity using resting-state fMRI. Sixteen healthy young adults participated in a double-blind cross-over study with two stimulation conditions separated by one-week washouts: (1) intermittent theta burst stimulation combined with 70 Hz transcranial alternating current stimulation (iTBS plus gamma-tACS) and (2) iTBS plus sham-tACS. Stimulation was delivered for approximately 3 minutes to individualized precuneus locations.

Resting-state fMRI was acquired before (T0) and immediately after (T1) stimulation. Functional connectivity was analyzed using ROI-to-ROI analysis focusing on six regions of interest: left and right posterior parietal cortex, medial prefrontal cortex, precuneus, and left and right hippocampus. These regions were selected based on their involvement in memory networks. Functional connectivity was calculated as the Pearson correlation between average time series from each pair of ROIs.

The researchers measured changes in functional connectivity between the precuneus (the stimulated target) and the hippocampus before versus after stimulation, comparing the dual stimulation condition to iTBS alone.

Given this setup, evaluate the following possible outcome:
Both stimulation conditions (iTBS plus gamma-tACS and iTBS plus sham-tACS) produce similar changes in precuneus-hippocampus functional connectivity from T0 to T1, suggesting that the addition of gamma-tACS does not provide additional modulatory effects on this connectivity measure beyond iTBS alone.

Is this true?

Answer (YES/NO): NO